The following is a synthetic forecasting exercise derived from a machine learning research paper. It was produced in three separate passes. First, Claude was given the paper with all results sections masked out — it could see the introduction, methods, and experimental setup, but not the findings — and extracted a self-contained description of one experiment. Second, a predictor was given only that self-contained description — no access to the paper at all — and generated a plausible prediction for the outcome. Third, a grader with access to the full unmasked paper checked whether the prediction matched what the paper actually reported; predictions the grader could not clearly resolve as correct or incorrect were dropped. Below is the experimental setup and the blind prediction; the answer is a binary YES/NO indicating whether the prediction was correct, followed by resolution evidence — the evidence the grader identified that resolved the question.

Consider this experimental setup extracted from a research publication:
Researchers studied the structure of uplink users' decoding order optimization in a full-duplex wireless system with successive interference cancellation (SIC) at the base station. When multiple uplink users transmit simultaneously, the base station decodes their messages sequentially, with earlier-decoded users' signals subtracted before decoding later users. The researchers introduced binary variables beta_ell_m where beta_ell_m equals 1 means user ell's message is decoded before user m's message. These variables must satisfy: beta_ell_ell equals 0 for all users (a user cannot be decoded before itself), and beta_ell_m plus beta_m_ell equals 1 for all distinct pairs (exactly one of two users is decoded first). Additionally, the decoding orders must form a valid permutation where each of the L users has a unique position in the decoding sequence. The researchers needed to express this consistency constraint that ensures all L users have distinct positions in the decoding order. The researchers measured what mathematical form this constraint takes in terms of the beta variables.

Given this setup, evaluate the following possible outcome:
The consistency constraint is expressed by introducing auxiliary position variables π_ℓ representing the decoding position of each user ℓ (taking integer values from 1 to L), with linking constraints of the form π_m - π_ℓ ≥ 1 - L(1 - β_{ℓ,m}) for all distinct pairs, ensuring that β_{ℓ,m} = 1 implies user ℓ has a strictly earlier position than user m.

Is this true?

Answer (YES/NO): NO